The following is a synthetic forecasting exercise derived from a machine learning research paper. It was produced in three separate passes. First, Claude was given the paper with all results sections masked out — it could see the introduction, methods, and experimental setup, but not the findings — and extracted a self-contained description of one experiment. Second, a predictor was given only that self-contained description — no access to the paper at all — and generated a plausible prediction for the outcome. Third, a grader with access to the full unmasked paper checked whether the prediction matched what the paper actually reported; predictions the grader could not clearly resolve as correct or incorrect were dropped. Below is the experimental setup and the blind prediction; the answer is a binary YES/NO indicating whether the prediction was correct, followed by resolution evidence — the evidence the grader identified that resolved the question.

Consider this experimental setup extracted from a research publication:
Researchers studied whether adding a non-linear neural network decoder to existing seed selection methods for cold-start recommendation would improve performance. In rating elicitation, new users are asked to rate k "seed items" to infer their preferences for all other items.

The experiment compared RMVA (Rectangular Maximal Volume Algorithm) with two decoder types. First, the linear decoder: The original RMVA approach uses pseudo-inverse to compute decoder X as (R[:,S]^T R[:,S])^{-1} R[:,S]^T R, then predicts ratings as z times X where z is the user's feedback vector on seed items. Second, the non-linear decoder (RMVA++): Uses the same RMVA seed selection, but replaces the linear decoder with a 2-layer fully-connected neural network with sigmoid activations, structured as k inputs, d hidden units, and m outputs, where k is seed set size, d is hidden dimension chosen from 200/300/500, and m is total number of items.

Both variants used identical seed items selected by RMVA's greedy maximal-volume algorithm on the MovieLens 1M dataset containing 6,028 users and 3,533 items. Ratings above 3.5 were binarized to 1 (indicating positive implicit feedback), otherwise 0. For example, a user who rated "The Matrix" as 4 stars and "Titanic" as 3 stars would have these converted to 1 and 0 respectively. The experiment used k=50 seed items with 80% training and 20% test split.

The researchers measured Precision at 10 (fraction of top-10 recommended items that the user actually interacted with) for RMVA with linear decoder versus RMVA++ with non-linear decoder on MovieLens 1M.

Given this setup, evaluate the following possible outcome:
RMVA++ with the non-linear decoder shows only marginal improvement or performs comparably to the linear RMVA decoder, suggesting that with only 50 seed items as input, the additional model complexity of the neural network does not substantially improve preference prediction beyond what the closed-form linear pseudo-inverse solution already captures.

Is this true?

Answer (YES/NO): YES